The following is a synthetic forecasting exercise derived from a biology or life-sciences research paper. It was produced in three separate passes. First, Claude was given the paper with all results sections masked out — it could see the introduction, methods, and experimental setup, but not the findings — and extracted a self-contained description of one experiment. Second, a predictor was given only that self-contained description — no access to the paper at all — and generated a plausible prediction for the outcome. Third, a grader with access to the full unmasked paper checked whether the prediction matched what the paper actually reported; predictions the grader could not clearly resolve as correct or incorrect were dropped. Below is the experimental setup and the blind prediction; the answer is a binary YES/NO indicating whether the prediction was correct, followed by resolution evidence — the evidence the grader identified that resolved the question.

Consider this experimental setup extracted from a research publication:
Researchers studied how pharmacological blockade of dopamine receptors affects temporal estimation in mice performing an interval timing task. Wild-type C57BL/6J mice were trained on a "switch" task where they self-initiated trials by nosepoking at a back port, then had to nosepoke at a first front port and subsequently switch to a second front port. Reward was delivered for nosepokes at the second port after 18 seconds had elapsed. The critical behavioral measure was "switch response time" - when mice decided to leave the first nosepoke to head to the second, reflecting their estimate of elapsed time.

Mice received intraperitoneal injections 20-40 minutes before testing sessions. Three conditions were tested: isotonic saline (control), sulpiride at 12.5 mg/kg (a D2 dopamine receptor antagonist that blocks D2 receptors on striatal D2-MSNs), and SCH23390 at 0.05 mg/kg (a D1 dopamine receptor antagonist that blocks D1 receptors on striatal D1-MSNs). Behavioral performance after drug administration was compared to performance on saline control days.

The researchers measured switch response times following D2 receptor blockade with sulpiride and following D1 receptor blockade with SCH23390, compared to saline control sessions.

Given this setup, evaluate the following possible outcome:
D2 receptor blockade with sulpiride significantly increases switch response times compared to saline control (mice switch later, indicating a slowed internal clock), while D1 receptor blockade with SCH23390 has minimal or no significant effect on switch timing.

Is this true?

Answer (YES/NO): NO